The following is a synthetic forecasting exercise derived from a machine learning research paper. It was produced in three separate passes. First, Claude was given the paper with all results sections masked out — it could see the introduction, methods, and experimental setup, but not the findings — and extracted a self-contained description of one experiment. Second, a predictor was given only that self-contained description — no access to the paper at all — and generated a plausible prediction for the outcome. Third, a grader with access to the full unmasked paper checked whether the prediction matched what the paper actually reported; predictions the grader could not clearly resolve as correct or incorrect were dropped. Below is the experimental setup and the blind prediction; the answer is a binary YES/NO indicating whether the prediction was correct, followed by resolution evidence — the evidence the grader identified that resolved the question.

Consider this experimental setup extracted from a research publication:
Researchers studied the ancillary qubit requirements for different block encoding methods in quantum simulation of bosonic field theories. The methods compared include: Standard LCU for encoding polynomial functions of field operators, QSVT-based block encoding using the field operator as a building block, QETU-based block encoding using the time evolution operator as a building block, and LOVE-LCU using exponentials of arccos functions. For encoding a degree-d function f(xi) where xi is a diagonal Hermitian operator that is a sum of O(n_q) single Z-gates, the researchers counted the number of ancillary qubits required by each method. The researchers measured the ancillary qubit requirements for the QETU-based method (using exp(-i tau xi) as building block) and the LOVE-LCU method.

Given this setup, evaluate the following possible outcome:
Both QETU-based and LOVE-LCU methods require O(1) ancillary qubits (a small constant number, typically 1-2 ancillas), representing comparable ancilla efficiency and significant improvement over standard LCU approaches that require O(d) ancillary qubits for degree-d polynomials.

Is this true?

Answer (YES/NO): NO